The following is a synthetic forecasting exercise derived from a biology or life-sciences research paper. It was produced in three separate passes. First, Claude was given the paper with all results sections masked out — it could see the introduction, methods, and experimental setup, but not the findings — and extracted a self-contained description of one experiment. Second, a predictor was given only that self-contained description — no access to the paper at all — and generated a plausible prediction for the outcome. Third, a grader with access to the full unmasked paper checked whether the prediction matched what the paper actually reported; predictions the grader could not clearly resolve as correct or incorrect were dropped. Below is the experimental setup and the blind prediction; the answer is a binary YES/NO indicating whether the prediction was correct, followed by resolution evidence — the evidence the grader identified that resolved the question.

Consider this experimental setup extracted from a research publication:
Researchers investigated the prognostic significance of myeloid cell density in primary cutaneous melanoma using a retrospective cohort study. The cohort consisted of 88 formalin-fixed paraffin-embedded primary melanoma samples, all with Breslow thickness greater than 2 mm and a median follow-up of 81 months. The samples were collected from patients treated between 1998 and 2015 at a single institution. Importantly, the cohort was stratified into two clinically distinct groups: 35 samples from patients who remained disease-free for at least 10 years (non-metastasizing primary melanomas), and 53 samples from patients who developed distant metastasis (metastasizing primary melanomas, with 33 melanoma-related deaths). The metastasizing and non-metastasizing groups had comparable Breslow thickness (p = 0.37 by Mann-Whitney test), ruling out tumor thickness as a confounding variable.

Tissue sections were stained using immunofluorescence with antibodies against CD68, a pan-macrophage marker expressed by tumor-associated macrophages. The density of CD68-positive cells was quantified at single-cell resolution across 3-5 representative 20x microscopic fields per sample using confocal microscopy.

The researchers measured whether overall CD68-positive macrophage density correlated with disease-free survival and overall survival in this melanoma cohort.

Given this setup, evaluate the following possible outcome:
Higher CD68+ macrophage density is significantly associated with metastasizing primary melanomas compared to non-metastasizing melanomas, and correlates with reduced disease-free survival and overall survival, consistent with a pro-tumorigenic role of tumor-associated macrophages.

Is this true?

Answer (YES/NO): NO